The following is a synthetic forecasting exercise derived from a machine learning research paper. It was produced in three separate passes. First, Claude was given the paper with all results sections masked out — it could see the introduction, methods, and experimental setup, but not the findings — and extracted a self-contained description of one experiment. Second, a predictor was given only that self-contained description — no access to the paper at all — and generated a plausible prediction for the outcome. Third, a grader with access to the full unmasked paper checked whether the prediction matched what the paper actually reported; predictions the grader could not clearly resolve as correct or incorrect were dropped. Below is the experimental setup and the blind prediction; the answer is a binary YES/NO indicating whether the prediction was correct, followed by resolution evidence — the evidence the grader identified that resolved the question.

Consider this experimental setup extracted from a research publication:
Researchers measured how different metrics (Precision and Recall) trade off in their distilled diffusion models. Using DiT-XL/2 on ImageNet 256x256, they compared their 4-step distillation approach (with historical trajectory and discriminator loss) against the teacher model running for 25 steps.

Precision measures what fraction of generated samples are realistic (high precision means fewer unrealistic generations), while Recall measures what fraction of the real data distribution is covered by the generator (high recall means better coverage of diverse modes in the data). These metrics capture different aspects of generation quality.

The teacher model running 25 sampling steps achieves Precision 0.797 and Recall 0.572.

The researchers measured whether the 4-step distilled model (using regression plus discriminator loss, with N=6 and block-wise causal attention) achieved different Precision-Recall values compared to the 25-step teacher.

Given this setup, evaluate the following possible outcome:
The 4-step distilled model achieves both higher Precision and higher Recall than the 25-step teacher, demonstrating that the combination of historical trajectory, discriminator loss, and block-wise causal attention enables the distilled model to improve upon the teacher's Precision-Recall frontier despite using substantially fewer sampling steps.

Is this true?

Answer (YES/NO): NO